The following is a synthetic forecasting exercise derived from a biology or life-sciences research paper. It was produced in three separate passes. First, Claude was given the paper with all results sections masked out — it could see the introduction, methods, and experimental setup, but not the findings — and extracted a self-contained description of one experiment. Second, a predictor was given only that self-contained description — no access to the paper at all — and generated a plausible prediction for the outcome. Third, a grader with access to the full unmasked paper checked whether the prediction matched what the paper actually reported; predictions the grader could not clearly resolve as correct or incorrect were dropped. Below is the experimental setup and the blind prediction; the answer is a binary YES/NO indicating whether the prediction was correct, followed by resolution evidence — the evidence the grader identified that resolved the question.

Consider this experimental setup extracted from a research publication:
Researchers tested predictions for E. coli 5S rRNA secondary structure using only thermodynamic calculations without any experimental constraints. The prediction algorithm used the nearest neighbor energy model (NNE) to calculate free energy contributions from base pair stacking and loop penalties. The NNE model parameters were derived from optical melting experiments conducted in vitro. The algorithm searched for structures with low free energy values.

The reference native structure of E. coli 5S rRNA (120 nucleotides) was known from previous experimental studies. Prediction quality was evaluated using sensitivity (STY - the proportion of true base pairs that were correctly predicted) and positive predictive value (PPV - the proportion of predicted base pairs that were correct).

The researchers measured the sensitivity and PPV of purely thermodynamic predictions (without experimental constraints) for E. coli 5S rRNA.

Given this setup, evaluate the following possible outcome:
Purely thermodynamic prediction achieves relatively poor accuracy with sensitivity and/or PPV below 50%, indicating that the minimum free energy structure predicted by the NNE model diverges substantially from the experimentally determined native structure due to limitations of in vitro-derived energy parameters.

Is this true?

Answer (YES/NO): YES